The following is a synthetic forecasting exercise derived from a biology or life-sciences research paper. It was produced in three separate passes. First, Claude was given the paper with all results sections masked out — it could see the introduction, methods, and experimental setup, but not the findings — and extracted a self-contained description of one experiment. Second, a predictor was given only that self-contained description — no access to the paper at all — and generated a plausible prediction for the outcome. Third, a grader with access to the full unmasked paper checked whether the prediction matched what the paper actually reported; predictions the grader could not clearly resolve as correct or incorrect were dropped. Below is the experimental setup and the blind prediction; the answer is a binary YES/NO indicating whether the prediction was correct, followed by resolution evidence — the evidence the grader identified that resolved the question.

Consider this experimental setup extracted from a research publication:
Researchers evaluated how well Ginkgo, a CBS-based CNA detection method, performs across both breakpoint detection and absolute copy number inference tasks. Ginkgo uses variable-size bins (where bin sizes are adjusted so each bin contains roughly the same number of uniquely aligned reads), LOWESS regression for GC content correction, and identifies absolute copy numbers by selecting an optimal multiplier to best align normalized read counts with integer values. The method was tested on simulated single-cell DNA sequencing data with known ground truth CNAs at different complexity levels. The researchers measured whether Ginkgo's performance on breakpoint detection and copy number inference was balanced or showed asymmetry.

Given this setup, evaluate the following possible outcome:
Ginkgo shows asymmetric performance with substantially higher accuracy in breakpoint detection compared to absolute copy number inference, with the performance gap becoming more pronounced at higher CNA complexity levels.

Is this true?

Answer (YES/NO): NO